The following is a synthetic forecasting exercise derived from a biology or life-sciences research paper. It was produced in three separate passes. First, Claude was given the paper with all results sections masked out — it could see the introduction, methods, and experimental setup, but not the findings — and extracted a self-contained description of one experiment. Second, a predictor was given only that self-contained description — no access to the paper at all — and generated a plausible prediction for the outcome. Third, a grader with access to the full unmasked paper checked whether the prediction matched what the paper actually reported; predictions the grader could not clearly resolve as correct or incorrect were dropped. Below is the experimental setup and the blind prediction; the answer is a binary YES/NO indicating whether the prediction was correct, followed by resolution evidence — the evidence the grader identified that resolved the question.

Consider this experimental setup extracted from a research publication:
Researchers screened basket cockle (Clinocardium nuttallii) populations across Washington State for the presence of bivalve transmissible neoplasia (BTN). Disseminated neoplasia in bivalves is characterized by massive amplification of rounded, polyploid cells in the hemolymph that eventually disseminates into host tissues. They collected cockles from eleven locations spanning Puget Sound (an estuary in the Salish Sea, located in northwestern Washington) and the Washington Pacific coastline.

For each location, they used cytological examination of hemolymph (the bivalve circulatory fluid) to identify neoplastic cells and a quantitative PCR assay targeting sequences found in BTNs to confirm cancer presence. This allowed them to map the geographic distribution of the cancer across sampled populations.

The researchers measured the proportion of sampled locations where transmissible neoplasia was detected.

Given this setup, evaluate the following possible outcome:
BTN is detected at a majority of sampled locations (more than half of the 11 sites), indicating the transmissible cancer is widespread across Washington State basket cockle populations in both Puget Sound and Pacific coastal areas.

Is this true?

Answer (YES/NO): NO